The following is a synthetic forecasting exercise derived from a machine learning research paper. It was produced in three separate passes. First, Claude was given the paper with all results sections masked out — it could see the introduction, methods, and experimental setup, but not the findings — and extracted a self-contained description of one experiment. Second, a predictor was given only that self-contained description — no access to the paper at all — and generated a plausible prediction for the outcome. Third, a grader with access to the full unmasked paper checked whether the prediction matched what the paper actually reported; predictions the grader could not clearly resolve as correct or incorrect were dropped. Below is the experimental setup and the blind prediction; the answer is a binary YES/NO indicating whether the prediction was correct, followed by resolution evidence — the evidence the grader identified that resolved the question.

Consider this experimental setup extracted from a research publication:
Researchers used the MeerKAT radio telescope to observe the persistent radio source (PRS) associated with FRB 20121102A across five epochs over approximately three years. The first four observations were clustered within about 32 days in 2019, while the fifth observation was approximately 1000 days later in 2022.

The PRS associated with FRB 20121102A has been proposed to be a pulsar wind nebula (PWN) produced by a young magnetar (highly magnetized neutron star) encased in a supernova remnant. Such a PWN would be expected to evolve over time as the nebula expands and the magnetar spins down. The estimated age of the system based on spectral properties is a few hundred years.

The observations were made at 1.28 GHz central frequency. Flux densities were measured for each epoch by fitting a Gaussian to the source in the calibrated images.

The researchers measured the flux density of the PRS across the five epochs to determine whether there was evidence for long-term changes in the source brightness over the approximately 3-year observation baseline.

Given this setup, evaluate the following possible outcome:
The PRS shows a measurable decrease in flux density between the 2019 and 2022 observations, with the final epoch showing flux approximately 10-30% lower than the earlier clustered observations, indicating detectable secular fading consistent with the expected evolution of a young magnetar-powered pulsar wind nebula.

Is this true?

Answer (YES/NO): NO